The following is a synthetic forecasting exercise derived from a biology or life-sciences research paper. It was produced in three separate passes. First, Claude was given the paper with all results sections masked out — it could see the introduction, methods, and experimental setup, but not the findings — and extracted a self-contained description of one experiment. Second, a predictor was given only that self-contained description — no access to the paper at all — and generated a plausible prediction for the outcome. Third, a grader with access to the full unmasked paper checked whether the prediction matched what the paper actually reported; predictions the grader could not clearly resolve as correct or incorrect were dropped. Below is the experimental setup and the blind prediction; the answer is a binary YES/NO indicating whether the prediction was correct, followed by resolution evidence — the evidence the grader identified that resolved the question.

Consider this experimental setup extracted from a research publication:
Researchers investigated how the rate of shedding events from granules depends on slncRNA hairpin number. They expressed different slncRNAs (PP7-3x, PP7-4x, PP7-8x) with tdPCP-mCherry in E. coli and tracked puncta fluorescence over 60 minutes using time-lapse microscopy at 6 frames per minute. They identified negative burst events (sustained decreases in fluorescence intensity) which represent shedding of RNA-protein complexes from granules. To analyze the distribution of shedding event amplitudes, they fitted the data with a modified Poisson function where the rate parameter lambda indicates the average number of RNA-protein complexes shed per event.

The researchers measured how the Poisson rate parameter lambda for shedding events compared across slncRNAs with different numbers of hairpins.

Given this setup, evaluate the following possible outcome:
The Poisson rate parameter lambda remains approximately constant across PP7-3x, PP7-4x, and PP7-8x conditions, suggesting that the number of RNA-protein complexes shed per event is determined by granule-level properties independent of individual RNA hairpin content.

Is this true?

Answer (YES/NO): NO